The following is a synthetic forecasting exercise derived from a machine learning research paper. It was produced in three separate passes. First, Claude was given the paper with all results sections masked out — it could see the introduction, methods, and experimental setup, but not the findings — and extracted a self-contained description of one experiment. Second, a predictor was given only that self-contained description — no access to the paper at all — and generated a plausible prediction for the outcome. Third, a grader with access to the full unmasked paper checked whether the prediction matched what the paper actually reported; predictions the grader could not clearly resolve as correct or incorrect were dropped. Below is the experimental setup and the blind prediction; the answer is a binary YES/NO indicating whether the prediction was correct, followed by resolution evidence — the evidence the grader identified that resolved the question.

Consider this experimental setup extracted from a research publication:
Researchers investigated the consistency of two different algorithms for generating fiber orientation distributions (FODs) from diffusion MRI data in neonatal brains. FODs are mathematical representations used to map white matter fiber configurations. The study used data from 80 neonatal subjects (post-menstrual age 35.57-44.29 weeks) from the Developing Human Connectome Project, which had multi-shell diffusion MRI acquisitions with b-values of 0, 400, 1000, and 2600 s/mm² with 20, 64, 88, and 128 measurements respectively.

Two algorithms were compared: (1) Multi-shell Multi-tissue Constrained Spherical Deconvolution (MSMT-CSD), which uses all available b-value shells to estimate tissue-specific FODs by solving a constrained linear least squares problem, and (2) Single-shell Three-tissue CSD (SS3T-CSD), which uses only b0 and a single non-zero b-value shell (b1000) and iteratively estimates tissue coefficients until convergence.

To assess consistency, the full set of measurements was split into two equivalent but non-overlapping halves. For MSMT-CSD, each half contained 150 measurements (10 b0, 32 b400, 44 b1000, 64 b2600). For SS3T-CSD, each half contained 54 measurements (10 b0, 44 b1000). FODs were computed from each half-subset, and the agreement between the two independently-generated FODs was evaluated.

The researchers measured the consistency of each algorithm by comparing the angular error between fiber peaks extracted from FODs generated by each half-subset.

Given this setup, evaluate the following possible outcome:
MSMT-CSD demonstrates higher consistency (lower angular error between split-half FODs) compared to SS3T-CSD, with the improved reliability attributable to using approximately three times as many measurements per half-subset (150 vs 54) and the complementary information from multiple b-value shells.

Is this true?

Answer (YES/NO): NO